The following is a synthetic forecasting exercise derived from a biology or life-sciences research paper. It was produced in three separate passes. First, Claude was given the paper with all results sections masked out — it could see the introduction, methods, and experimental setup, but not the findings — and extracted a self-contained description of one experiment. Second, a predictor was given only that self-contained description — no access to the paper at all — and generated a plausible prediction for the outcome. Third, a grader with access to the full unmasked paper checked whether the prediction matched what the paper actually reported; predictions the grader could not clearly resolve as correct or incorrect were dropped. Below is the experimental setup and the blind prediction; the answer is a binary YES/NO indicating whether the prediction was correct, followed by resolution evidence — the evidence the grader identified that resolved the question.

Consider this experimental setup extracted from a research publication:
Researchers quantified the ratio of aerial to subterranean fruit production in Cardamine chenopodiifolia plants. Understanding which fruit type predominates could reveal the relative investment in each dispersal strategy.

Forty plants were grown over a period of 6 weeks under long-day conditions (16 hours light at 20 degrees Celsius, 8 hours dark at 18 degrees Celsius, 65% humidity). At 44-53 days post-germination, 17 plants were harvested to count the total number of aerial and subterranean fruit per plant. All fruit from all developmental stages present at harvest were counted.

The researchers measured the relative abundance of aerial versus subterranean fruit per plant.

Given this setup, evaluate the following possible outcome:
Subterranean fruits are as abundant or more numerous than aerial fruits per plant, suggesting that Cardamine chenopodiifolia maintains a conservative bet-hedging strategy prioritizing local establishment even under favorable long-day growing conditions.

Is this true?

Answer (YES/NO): NO